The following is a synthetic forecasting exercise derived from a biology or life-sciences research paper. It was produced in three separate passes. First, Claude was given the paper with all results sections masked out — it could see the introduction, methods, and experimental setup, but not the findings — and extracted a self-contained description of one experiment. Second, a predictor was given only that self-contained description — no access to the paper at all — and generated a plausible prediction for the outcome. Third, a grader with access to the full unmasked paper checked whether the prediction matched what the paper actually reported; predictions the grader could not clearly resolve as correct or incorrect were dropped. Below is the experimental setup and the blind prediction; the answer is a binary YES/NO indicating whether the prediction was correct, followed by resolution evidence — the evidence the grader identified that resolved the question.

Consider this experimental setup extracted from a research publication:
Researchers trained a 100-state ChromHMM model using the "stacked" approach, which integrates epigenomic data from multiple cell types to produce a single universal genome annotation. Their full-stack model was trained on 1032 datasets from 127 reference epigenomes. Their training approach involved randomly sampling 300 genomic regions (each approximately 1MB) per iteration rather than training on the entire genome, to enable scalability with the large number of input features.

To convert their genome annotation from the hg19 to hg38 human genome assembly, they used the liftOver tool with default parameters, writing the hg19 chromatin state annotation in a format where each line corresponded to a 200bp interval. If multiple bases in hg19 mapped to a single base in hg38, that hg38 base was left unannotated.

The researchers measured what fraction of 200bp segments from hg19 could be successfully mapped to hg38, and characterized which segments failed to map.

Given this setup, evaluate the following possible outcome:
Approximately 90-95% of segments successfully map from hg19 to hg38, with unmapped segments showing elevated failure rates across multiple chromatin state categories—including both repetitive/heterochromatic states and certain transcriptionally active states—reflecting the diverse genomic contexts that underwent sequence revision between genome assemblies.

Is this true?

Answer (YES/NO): NO